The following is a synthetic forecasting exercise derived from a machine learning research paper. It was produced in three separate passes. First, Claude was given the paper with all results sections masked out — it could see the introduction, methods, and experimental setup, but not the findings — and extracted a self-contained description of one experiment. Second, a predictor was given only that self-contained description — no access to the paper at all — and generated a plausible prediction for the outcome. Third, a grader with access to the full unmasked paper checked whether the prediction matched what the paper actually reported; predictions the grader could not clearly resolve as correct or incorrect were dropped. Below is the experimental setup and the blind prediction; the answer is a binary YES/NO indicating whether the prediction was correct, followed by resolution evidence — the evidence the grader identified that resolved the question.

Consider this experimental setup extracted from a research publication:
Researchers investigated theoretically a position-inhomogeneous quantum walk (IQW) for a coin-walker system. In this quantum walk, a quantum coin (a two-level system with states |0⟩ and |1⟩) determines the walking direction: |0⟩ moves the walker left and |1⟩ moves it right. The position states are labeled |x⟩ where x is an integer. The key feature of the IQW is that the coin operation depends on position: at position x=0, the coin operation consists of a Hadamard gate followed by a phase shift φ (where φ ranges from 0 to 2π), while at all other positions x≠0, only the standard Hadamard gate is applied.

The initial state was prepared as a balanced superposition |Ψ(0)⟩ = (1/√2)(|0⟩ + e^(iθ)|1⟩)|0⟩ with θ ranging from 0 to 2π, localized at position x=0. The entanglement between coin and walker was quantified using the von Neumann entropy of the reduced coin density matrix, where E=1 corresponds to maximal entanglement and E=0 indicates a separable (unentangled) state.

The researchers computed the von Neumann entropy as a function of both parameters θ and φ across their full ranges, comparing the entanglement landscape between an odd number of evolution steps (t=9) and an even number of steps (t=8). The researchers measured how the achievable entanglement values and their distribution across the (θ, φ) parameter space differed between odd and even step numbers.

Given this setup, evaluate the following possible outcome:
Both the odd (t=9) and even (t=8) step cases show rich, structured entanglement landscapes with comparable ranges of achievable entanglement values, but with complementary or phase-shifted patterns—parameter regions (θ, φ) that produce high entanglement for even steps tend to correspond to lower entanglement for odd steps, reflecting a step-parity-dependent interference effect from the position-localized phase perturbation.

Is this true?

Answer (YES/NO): NO